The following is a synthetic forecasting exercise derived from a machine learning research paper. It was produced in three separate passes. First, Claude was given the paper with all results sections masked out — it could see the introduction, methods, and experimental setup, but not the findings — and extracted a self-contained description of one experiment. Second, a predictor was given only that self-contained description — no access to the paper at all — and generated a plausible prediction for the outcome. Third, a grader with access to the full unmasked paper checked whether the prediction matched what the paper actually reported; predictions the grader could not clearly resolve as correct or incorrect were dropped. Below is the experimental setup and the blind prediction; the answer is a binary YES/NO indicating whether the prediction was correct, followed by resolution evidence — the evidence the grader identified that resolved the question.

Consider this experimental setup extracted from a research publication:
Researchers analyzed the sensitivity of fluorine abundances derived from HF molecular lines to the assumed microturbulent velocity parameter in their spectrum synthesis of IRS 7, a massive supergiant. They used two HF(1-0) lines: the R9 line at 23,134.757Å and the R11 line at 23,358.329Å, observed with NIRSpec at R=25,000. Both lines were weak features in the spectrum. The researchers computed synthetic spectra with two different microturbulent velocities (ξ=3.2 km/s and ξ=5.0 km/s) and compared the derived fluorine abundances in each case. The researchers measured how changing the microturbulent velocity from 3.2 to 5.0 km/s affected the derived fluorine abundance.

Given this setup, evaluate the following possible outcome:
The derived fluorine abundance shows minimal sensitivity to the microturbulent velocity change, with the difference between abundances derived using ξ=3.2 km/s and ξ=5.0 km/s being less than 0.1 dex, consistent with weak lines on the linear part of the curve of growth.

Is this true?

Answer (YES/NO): YES